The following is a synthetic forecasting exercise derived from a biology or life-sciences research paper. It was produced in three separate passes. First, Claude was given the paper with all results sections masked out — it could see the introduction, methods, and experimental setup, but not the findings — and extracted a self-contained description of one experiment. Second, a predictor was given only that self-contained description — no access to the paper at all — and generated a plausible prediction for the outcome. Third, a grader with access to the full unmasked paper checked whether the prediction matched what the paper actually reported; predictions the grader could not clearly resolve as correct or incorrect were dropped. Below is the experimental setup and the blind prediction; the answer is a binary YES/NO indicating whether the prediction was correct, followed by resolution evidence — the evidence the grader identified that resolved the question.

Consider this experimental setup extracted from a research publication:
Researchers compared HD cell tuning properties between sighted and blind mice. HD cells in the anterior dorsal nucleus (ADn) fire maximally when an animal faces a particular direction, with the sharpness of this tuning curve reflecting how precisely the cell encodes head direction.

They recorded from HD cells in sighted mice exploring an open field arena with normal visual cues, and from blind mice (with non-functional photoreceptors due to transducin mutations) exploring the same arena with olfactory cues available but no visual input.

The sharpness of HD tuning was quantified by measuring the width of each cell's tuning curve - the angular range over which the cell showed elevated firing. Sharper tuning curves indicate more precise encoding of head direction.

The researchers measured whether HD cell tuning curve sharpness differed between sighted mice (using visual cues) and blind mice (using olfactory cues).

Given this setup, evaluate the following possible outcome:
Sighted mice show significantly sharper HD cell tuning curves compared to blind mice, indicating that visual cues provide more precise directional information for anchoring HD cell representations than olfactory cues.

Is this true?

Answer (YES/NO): YES